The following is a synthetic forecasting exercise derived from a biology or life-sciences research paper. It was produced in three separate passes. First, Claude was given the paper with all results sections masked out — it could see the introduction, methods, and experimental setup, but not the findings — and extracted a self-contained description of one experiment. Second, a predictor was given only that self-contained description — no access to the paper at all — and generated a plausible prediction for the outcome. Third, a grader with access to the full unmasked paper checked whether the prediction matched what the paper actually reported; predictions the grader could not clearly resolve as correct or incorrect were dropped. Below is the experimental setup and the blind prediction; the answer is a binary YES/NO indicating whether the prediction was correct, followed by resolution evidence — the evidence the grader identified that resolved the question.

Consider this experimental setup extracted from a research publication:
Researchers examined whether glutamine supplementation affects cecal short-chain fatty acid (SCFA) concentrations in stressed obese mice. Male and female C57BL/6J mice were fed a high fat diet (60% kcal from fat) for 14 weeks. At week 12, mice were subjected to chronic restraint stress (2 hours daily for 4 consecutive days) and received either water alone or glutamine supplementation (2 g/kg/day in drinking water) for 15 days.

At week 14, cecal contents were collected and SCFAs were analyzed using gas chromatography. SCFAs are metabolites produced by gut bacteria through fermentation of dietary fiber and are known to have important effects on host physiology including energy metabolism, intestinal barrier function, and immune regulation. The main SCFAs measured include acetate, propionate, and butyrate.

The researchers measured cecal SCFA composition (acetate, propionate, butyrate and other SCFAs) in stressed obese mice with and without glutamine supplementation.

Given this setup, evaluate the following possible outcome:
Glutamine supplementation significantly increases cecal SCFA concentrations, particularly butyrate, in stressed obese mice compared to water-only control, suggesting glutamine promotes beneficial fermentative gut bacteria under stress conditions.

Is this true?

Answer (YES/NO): NO